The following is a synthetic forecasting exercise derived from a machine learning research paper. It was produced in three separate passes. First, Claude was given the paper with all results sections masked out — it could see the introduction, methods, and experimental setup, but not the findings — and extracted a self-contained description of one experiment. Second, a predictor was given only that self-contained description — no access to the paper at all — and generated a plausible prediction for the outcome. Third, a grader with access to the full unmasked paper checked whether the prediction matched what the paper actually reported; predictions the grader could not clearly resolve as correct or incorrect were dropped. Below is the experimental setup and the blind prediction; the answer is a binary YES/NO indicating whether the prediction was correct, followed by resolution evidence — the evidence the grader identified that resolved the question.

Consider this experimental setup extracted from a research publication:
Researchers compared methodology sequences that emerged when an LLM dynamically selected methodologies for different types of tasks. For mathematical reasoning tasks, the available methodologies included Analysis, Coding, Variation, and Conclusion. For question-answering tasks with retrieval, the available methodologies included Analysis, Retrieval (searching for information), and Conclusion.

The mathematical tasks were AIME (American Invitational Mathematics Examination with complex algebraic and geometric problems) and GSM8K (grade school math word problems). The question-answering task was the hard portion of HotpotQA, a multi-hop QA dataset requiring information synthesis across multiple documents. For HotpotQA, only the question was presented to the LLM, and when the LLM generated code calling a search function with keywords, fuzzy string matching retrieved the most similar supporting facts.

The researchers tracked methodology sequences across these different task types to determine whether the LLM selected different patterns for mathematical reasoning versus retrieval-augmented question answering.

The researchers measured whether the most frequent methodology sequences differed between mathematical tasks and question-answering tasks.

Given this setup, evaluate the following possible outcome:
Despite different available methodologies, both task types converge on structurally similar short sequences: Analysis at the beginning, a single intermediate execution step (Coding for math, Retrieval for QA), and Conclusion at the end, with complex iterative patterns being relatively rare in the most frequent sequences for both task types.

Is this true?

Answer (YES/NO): YES